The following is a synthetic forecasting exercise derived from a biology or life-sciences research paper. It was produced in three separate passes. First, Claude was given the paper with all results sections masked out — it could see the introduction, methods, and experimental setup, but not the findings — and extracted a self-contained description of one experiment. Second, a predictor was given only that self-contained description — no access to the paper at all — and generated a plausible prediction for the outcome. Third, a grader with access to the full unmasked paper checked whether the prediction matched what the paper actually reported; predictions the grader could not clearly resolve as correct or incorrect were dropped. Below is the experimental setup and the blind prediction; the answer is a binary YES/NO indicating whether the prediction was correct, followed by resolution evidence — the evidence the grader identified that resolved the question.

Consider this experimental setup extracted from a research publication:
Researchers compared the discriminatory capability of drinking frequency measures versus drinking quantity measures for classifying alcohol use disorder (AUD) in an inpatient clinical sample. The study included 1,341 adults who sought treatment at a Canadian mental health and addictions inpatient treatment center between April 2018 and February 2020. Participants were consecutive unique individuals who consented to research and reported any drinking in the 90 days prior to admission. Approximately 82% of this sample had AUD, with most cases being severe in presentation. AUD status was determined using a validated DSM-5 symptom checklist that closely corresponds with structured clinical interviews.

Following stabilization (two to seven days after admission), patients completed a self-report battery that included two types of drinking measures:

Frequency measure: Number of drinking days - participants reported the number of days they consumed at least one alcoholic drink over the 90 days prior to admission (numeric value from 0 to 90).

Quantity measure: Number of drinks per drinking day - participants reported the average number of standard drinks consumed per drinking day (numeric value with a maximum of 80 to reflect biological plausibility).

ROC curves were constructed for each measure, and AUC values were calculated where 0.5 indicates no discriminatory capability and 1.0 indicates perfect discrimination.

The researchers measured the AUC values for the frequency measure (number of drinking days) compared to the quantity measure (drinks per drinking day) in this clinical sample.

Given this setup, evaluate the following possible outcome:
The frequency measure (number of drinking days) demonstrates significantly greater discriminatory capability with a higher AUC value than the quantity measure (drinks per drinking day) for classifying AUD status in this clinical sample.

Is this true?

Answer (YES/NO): NO